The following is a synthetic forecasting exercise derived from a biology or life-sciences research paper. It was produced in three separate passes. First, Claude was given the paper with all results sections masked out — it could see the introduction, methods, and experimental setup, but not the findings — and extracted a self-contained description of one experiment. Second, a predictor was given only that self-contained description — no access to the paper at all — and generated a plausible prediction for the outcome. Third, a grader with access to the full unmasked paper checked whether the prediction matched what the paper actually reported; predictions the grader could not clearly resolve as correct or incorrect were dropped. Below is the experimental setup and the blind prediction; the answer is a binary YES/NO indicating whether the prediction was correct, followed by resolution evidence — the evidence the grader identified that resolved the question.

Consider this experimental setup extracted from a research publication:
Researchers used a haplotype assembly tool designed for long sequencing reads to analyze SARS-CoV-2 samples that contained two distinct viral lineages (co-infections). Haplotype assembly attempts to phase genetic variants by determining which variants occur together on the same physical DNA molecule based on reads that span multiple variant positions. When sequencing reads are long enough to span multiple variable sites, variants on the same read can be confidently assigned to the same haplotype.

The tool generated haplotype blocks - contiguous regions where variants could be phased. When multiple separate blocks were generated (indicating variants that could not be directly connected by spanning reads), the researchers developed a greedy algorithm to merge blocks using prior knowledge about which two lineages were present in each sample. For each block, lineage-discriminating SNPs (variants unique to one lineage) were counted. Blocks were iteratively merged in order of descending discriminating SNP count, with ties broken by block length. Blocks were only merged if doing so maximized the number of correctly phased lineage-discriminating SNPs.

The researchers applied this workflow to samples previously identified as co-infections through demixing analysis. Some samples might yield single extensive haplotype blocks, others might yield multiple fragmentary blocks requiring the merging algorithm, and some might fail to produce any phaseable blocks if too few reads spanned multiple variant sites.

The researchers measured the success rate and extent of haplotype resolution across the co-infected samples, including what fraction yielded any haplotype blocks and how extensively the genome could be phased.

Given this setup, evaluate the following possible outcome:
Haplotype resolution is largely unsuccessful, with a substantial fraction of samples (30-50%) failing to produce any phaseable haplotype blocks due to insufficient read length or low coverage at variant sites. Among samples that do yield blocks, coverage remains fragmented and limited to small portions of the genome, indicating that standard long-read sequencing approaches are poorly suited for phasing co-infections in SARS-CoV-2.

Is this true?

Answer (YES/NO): NO